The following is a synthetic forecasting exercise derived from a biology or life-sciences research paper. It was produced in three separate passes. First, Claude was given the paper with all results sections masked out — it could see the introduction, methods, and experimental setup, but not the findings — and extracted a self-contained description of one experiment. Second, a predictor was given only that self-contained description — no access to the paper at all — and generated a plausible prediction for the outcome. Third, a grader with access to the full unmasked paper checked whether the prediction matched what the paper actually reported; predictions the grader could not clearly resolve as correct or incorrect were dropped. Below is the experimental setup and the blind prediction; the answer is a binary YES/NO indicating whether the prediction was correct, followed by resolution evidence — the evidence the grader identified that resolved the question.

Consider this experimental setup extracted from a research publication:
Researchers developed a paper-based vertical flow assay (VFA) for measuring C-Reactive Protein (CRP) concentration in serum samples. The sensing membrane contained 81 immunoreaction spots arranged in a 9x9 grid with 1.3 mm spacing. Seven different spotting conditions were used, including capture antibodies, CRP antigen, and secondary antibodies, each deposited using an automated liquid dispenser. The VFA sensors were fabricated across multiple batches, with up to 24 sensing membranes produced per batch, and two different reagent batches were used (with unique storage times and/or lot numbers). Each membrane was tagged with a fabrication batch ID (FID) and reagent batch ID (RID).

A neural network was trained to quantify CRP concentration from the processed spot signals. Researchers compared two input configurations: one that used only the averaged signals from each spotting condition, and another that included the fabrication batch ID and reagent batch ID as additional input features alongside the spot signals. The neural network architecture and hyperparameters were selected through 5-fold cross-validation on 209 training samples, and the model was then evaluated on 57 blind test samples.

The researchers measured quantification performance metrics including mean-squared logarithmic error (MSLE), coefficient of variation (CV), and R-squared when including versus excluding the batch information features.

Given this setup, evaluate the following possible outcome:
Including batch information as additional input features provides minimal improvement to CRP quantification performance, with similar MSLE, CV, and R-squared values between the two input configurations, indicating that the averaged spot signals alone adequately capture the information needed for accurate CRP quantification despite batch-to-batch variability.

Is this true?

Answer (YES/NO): NO